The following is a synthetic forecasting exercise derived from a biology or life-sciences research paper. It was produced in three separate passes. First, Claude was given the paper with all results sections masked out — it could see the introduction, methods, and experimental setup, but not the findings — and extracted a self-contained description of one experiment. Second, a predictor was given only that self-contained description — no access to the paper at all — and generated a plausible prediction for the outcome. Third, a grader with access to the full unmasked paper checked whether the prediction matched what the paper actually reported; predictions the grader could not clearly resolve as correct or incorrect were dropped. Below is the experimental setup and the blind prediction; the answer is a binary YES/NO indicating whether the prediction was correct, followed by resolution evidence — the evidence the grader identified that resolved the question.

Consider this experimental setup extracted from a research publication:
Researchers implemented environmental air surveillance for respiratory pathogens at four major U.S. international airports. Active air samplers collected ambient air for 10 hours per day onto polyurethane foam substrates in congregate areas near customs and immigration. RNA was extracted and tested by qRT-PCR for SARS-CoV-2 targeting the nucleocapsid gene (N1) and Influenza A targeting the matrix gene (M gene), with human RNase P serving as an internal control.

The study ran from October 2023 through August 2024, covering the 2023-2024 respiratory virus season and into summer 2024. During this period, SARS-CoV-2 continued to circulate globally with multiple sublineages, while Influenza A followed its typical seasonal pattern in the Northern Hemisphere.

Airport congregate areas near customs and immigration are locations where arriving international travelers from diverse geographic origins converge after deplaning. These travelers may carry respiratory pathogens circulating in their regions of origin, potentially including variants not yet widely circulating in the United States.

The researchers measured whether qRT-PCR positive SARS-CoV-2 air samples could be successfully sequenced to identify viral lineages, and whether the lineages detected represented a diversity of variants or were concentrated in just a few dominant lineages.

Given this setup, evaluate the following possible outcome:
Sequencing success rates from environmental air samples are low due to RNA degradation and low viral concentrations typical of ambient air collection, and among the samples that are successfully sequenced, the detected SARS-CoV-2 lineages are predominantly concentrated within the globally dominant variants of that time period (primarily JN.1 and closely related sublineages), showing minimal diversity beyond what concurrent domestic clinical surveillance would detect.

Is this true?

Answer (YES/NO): NO